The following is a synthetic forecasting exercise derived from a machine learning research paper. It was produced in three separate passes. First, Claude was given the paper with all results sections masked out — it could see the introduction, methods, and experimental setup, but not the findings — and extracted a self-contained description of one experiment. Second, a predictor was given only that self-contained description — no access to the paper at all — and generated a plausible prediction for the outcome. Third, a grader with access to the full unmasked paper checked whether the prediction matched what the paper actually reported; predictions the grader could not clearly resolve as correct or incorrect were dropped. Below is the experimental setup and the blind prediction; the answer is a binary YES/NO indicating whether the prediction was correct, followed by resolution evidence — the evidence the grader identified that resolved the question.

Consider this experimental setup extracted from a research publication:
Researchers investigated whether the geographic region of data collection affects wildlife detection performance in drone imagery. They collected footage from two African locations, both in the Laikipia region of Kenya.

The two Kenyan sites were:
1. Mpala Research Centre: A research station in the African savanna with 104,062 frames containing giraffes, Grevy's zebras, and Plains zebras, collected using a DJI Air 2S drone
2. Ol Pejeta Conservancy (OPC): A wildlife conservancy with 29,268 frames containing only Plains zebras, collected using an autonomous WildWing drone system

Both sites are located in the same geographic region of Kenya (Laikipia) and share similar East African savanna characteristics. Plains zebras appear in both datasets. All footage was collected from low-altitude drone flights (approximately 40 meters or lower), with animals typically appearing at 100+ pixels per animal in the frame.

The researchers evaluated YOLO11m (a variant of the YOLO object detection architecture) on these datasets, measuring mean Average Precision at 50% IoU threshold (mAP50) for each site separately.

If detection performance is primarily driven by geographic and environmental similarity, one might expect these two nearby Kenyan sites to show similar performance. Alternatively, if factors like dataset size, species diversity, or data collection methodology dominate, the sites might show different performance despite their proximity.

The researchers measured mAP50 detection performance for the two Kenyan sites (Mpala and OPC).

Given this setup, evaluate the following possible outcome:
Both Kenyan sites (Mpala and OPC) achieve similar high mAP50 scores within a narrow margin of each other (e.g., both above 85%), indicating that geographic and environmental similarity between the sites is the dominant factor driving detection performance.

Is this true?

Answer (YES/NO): NO